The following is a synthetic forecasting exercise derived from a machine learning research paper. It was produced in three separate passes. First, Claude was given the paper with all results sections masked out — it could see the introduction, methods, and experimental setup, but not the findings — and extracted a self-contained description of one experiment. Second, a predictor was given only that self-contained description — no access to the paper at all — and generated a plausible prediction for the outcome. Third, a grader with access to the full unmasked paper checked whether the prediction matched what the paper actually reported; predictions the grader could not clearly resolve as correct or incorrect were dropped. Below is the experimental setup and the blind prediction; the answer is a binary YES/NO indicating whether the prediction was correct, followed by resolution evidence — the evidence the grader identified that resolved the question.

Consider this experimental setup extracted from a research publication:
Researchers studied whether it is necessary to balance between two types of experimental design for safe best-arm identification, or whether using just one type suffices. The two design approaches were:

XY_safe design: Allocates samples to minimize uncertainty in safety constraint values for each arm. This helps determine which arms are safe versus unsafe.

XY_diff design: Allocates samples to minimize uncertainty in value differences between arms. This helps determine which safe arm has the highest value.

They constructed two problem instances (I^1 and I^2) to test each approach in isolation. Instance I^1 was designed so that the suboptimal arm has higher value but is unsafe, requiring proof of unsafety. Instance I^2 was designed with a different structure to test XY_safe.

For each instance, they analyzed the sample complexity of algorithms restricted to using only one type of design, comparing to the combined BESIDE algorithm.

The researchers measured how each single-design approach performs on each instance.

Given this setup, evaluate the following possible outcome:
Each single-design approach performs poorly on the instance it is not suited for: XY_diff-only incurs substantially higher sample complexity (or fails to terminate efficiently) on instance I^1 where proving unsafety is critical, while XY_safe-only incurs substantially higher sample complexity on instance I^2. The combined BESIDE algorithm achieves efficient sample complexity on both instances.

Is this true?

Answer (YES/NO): YES